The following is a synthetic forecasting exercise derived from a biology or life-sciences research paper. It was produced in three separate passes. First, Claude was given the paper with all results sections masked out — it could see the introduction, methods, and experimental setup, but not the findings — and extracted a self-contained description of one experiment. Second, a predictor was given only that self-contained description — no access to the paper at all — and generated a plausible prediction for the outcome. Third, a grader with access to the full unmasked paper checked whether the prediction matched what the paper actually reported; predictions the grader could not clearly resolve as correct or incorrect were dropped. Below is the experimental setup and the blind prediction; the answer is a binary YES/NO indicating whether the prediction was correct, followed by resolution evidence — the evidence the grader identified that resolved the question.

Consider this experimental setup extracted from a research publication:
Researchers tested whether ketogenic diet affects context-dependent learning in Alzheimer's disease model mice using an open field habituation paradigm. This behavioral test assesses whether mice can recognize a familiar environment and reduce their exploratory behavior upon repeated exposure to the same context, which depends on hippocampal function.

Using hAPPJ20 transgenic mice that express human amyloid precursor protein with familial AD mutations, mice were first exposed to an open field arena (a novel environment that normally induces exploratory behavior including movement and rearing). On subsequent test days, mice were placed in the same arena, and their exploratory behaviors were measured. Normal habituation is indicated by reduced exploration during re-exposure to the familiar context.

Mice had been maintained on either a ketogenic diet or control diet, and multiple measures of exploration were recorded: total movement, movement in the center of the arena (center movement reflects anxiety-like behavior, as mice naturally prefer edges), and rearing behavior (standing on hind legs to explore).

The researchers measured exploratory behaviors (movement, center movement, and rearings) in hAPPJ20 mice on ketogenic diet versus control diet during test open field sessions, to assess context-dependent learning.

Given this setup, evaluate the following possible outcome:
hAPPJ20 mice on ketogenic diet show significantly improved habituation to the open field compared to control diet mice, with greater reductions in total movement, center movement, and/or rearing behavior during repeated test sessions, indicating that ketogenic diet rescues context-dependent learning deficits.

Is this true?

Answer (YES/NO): YES